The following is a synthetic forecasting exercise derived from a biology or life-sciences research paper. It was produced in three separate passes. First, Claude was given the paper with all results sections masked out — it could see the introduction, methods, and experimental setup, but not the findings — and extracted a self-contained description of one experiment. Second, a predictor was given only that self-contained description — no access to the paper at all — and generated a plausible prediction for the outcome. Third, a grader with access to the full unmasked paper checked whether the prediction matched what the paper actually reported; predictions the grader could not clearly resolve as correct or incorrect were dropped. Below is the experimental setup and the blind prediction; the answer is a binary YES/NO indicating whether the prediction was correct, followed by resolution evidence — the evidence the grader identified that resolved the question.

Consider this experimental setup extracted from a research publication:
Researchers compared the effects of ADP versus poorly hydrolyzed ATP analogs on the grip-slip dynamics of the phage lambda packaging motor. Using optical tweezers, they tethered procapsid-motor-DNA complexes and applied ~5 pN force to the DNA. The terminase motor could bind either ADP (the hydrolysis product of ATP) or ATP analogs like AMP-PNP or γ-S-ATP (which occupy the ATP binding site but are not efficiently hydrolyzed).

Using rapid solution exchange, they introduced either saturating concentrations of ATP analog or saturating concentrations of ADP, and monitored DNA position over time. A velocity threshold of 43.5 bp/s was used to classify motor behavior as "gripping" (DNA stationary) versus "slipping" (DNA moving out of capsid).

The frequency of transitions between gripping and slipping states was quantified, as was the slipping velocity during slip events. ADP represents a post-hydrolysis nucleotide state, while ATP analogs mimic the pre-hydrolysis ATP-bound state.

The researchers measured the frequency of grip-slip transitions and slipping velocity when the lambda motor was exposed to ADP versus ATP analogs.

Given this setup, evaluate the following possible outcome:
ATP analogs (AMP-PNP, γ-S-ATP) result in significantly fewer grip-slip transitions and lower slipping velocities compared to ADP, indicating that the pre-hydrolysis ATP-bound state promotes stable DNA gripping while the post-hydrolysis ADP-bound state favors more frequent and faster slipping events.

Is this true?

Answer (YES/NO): YES